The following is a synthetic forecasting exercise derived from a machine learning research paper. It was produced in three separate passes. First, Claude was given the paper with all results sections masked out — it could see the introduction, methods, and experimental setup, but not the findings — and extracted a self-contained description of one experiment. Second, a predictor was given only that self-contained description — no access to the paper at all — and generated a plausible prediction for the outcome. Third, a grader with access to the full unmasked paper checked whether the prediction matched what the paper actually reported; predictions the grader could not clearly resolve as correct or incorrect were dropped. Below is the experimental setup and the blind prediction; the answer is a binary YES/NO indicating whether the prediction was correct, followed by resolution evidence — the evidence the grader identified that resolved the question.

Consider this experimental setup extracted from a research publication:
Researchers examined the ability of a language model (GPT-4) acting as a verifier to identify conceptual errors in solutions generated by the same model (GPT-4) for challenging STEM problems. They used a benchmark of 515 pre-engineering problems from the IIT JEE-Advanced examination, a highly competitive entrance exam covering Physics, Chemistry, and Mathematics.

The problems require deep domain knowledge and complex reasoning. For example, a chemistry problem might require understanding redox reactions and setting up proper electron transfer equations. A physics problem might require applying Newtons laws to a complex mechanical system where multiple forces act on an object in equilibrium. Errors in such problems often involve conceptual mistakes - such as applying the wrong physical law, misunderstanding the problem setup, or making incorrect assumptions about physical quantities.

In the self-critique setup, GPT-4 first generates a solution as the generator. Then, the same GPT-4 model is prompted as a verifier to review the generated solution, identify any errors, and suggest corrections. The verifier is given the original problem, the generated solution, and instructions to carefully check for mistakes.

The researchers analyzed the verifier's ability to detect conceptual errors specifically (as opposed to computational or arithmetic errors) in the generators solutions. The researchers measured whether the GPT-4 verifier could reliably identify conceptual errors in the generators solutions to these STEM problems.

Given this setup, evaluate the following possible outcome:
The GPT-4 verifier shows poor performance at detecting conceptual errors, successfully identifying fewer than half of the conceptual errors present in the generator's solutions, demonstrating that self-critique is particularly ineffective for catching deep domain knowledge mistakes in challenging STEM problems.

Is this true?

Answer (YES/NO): YES